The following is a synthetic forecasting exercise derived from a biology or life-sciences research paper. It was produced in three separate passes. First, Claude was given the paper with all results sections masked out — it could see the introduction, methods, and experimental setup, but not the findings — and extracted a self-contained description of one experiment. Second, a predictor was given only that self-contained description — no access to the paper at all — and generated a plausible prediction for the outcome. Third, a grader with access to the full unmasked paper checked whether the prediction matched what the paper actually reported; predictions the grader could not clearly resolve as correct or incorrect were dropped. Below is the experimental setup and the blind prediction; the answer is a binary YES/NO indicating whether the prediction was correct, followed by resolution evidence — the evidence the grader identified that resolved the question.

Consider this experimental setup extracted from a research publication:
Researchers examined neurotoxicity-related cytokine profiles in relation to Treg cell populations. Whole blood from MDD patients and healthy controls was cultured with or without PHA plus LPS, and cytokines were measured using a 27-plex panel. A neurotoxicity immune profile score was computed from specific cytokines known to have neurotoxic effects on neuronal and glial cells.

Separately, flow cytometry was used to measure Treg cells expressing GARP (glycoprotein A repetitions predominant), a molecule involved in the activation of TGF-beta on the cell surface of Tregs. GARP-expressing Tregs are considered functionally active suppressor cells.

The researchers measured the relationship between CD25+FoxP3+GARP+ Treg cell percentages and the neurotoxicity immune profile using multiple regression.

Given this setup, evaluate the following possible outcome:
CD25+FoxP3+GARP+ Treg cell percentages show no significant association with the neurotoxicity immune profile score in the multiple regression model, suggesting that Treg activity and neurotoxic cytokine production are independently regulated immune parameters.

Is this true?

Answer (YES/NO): NO